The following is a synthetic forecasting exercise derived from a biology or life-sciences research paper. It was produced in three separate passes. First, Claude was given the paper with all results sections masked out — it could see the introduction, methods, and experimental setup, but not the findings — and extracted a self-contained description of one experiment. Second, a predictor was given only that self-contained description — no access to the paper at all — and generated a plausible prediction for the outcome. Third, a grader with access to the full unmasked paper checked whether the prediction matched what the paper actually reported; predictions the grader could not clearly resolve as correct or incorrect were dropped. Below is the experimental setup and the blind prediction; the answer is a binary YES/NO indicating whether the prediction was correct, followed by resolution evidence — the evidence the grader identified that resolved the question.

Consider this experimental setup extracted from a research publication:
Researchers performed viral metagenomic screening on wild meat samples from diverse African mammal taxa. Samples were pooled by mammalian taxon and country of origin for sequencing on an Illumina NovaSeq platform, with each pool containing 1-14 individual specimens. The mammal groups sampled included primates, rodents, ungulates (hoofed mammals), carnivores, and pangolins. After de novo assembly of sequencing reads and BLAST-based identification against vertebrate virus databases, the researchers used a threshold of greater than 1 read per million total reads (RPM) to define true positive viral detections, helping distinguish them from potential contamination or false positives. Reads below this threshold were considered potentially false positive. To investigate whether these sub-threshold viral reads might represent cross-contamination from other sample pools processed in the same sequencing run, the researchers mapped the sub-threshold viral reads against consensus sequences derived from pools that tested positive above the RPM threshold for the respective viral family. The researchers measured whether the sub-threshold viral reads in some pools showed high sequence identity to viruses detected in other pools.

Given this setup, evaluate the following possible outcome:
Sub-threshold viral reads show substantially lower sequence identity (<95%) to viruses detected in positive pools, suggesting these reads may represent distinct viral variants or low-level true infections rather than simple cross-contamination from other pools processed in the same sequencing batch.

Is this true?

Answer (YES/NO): NO